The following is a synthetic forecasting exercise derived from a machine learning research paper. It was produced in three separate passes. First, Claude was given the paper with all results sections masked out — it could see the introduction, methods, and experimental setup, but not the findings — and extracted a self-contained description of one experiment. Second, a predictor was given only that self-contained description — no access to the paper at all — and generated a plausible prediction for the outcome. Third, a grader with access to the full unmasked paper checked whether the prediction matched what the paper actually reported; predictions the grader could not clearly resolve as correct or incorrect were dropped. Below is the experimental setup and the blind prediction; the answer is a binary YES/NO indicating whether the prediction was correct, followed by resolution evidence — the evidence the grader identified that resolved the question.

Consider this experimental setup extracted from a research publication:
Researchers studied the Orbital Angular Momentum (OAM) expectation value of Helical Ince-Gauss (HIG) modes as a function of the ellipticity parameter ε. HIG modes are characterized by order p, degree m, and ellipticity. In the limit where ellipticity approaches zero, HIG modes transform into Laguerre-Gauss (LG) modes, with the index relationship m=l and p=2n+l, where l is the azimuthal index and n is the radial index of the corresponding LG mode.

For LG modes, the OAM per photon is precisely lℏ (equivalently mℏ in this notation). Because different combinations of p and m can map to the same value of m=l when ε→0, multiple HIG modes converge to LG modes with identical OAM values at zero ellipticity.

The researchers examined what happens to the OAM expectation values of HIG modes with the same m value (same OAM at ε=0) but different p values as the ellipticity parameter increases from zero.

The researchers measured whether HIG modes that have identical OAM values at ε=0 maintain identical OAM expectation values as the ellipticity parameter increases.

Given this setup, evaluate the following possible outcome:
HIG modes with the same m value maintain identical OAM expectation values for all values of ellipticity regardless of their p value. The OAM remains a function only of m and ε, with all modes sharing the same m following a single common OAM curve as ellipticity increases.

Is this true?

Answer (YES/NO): NO